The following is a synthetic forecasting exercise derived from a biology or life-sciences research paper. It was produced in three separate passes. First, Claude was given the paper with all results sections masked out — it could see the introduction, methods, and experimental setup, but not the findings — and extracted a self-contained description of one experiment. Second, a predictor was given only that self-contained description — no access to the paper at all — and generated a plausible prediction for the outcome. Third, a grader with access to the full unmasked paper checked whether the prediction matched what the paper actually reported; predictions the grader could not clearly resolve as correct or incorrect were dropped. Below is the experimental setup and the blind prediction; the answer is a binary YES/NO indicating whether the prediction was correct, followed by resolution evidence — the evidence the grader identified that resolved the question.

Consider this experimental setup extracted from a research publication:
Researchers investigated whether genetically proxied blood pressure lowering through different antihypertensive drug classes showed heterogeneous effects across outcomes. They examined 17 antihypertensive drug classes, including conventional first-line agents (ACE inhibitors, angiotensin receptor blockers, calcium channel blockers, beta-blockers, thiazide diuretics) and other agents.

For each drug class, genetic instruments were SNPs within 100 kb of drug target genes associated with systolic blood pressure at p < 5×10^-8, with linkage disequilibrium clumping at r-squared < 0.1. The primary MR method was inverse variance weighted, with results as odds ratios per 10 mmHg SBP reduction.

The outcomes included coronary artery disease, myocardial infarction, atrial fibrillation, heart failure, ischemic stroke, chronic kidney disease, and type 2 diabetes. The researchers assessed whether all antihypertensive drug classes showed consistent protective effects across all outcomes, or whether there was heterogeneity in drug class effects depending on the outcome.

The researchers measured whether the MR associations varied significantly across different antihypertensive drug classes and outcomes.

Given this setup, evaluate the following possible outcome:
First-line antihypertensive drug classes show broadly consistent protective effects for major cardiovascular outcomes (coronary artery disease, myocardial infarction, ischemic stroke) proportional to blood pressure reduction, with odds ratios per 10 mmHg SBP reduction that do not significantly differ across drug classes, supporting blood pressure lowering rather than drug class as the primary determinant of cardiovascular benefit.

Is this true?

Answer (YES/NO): NO